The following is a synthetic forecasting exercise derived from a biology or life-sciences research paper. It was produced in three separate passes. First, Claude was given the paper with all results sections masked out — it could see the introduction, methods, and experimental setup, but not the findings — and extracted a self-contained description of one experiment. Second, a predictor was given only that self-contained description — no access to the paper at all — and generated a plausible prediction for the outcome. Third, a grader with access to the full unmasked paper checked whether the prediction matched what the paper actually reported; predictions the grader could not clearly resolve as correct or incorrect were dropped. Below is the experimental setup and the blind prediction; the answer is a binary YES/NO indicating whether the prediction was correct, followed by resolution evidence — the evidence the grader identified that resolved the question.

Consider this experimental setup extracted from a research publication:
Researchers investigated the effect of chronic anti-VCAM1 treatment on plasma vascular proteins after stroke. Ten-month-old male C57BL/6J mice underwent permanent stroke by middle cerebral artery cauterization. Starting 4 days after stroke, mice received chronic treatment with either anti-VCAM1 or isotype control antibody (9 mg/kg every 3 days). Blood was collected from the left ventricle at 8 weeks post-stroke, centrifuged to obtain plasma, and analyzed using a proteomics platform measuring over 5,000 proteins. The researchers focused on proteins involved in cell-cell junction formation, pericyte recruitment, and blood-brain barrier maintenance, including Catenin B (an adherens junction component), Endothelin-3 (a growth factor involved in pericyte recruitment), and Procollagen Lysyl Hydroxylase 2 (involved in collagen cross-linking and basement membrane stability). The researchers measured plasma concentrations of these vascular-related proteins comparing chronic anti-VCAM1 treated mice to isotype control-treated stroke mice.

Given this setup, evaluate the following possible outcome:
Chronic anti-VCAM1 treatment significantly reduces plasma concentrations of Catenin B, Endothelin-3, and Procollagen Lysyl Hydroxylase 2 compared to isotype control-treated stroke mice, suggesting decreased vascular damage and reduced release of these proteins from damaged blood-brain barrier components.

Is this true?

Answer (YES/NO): NO